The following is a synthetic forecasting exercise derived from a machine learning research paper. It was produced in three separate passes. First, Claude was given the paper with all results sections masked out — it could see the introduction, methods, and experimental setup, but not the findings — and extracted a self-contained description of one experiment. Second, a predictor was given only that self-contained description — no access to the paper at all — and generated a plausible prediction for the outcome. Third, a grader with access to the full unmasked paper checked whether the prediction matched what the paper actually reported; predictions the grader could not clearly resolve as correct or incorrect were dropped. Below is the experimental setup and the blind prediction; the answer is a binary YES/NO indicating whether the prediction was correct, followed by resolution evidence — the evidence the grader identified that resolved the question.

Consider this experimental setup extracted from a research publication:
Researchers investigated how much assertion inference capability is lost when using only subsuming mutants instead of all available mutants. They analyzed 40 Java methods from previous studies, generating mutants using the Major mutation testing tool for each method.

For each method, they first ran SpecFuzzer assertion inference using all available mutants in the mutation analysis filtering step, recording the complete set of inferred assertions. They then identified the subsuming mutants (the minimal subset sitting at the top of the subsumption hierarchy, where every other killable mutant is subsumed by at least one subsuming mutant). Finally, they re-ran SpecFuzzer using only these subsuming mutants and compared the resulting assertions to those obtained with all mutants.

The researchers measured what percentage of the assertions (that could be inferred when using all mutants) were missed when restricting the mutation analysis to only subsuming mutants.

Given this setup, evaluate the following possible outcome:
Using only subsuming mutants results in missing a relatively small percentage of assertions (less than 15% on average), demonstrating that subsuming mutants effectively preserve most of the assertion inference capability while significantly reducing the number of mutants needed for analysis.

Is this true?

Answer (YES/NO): NO